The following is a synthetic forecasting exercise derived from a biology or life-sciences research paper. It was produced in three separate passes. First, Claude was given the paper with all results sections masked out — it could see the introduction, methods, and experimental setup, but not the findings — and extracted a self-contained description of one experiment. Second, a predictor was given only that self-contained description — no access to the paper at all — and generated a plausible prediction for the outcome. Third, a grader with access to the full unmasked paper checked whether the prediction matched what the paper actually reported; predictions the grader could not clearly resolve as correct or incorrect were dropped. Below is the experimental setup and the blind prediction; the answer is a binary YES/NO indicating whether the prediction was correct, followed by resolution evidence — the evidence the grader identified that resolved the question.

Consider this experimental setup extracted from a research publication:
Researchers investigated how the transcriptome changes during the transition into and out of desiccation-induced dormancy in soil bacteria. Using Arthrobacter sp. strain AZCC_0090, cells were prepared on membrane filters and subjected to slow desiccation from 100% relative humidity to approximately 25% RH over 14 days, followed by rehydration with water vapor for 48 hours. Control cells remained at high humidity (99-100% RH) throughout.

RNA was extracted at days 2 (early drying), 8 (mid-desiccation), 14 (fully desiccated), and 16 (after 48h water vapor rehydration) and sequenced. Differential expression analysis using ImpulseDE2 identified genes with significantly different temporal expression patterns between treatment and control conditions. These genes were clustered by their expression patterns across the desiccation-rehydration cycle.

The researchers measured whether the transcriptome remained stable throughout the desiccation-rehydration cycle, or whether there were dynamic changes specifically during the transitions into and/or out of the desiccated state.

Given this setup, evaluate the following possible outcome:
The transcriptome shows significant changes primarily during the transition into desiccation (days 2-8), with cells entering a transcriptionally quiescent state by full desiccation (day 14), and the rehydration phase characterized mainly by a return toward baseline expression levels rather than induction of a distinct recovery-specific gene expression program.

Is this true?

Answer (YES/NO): NO